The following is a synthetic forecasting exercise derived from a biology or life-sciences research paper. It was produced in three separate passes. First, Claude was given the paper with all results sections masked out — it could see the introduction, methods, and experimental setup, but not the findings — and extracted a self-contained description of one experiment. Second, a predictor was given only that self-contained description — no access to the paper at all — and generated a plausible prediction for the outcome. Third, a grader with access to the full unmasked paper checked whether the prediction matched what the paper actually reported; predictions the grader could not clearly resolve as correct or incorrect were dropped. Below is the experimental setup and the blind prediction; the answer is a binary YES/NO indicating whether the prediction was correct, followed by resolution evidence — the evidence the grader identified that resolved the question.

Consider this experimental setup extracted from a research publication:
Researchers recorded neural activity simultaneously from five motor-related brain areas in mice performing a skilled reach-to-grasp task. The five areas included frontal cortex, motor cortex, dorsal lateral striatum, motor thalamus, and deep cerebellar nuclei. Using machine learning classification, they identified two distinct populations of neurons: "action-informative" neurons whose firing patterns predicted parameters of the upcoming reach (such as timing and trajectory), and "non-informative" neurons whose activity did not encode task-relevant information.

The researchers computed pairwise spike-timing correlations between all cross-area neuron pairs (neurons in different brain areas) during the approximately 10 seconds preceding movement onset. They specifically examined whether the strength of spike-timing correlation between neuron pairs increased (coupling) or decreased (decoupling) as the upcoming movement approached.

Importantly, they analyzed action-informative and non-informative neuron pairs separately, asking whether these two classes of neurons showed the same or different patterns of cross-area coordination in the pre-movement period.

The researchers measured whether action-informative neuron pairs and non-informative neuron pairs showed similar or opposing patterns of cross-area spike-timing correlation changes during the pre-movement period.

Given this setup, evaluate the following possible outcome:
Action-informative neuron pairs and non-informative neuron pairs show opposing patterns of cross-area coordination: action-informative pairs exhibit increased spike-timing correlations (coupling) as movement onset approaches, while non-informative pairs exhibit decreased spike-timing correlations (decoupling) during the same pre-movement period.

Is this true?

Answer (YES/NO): YES